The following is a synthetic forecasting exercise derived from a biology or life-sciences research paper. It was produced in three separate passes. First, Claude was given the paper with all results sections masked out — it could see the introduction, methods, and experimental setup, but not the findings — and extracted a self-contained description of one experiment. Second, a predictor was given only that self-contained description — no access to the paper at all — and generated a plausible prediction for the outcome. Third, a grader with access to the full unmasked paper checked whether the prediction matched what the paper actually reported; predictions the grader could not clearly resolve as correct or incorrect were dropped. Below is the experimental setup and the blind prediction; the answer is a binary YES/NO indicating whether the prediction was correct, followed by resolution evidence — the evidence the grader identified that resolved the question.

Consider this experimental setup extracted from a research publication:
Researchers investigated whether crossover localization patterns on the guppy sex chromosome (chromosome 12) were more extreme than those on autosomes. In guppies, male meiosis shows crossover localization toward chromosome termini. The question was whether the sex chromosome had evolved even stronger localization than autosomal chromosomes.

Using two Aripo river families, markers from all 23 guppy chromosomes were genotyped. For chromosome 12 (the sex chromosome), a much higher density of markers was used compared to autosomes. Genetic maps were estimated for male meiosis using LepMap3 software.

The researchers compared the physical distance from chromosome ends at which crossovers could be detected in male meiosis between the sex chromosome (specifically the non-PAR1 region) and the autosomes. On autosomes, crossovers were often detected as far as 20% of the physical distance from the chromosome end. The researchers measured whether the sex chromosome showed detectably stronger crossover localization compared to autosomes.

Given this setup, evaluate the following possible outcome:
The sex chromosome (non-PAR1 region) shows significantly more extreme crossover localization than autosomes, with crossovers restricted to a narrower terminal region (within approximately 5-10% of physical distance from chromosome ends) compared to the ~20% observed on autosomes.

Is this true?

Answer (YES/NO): NO